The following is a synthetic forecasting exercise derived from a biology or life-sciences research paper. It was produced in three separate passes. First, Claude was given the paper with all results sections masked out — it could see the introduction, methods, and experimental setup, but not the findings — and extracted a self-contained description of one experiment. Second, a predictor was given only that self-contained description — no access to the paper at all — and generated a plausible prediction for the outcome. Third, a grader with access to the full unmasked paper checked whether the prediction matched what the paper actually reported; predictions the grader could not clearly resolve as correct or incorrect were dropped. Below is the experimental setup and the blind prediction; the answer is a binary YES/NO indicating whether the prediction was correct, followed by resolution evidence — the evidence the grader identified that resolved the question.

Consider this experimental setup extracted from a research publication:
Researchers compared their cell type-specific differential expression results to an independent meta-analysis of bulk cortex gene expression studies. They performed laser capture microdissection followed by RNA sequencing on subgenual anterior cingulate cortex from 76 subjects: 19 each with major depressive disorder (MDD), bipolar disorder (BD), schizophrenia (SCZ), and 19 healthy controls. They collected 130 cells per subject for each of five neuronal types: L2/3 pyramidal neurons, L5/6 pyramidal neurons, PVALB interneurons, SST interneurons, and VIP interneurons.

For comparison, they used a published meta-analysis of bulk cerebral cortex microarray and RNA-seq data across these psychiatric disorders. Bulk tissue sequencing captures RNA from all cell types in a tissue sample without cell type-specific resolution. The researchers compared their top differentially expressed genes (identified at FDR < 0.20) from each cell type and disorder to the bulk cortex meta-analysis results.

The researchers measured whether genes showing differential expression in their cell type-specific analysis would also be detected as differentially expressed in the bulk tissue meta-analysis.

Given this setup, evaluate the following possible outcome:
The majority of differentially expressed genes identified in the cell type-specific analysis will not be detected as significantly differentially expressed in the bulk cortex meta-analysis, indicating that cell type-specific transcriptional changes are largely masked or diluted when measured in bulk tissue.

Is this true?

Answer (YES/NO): YES